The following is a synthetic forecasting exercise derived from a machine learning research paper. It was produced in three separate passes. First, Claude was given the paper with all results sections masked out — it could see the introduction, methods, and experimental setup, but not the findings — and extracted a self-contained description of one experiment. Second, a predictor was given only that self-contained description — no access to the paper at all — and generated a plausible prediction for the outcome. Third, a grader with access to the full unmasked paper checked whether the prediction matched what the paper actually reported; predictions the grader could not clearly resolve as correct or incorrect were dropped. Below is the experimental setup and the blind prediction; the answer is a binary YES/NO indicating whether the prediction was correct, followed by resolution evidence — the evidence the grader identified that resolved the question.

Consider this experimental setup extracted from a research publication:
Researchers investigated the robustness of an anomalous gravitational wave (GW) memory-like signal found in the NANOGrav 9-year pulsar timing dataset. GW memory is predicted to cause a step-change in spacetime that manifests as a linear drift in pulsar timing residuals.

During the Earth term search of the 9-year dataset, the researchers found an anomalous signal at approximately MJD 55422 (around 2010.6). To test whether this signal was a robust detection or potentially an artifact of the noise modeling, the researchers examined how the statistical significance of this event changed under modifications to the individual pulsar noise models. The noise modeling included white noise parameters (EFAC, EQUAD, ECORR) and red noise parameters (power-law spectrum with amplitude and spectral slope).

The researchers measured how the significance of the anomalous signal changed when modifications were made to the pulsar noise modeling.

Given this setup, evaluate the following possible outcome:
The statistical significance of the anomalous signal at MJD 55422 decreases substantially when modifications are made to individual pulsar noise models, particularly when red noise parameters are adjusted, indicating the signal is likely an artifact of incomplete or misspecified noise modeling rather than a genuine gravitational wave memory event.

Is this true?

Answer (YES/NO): YES